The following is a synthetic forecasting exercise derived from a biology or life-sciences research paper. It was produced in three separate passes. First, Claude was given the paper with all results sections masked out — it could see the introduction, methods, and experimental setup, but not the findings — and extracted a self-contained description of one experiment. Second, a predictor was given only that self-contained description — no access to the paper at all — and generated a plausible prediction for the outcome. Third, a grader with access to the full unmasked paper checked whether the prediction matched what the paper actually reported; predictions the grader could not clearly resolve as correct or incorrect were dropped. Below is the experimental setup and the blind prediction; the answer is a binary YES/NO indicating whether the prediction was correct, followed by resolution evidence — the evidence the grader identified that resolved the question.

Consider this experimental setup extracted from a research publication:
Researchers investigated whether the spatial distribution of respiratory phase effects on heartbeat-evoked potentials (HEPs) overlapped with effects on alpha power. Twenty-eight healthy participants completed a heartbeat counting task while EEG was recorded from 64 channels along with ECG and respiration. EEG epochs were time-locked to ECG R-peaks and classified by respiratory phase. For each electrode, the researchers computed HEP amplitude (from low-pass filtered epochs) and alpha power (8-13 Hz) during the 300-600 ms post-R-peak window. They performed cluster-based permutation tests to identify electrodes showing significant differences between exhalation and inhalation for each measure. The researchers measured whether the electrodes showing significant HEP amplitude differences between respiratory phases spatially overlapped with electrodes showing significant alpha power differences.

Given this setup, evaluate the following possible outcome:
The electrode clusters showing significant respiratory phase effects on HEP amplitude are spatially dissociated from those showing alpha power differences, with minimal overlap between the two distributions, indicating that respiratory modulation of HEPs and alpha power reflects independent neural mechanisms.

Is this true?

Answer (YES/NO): NO